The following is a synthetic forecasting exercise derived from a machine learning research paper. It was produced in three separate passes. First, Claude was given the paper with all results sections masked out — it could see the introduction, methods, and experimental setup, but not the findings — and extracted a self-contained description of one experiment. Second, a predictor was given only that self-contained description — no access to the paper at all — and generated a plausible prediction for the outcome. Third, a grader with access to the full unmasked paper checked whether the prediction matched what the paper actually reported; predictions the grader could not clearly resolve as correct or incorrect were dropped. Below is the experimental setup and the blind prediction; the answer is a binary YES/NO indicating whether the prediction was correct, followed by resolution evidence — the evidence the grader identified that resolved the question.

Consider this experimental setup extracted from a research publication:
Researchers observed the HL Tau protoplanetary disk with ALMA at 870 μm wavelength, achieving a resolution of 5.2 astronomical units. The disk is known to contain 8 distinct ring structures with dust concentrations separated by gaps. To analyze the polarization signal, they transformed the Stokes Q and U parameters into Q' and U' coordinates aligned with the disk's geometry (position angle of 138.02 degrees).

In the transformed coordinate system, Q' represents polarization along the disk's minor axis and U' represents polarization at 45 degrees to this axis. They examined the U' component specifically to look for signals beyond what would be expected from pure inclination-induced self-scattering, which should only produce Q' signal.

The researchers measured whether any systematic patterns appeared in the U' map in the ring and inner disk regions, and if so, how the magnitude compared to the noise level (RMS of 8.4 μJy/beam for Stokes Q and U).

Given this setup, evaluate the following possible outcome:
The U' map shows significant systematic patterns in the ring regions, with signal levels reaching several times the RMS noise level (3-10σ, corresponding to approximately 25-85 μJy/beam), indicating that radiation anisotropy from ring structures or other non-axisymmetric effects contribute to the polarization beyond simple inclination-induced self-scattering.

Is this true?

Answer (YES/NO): NO